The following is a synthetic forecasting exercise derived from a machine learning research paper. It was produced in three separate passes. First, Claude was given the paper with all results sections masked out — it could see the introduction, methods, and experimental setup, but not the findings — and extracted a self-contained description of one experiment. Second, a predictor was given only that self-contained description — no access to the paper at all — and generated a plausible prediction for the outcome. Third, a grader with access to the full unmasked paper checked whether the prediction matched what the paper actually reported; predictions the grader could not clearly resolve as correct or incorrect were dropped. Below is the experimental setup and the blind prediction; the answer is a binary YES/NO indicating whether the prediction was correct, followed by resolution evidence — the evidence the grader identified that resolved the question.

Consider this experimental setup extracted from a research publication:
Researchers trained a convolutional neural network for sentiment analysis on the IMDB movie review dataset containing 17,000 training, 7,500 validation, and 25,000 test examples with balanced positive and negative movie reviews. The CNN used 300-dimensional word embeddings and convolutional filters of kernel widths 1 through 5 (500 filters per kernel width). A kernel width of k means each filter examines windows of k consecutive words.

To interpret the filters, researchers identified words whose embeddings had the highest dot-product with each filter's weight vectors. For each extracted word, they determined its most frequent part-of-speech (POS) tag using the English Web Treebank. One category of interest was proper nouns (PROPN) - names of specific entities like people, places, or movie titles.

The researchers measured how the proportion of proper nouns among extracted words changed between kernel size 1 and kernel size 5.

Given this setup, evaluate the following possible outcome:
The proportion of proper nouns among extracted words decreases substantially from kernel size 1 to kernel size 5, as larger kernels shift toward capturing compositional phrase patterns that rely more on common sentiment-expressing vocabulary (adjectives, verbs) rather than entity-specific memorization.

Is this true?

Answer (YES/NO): NO